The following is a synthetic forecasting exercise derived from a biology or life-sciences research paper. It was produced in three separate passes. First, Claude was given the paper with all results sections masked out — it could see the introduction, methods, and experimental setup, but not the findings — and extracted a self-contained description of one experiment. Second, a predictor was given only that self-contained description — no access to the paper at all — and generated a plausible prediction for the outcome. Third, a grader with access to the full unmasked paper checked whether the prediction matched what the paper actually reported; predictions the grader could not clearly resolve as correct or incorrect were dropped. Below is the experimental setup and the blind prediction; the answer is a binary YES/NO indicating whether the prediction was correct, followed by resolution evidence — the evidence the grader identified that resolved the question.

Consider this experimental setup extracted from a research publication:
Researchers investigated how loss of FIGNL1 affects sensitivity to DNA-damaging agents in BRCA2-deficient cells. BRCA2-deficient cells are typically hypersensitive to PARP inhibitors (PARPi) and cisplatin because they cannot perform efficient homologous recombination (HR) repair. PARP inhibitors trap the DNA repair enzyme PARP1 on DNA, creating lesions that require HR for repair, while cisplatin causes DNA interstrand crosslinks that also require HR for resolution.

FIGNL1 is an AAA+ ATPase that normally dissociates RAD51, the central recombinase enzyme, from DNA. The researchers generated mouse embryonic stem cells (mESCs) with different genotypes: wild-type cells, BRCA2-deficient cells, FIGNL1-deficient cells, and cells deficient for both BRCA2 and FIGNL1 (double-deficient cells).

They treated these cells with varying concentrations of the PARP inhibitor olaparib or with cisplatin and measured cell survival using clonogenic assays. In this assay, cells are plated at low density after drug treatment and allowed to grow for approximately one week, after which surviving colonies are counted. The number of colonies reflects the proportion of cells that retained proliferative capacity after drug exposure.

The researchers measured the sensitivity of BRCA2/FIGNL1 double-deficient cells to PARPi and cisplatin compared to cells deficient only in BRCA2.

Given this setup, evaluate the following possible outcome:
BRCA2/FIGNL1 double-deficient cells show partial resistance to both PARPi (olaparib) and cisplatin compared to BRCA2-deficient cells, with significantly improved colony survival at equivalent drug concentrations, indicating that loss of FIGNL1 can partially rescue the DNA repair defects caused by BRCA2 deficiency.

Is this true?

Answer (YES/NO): YES